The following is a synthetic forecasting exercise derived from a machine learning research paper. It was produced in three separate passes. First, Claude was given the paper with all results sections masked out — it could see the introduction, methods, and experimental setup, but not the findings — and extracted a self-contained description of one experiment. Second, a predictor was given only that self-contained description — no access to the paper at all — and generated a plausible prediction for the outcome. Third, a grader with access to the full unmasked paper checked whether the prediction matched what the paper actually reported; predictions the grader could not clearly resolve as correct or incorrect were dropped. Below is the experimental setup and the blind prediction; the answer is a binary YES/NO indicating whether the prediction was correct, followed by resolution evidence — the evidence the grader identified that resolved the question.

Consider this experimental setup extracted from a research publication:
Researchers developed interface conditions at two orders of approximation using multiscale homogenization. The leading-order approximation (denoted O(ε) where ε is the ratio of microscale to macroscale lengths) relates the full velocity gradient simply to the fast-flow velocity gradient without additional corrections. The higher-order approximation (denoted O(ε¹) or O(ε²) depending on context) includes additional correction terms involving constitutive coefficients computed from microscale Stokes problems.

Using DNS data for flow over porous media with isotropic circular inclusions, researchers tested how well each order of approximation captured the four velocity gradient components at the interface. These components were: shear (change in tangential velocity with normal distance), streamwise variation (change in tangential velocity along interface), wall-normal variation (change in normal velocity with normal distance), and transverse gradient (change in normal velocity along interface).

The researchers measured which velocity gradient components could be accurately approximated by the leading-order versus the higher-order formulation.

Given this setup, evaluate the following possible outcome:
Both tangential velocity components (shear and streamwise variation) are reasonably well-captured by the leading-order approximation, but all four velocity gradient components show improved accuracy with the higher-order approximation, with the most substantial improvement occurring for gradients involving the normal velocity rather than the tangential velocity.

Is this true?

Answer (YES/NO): NO